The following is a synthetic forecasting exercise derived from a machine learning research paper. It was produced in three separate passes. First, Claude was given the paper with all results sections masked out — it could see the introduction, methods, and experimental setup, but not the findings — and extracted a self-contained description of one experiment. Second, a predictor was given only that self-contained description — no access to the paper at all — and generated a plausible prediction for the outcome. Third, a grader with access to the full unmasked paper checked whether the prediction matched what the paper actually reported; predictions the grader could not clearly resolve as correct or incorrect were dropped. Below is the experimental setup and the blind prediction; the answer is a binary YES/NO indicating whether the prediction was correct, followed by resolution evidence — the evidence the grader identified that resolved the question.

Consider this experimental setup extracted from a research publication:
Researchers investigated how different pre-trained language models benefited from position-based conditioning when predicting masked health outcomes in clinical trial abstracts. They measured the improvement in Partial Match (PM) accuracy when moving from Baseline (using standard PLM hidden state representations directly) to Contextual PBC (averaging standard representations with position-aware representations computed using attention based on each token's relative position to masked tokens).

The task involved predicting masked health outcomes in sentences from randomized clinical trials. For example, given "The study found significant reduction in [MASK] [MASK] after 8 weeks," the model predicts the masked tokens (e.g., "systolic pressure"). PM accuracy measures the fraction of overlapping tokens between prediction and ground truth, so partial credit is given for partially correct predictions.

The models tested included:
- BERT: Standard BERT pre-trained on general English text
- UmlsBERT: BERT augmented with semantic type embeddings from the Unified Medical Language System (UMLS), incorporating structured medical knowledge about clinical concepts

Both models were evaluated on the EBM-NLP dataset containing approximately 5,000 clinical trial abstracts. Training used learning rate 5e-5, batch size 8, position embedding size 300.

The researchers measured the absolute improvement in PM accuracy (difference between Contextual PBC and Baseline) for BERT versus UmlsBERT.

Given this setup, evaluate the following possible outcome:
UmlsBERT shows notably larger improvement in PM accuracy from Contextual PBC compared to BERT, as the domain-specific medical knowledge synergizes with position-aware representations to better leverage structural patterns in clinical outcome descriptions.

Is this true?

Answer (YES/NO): YES